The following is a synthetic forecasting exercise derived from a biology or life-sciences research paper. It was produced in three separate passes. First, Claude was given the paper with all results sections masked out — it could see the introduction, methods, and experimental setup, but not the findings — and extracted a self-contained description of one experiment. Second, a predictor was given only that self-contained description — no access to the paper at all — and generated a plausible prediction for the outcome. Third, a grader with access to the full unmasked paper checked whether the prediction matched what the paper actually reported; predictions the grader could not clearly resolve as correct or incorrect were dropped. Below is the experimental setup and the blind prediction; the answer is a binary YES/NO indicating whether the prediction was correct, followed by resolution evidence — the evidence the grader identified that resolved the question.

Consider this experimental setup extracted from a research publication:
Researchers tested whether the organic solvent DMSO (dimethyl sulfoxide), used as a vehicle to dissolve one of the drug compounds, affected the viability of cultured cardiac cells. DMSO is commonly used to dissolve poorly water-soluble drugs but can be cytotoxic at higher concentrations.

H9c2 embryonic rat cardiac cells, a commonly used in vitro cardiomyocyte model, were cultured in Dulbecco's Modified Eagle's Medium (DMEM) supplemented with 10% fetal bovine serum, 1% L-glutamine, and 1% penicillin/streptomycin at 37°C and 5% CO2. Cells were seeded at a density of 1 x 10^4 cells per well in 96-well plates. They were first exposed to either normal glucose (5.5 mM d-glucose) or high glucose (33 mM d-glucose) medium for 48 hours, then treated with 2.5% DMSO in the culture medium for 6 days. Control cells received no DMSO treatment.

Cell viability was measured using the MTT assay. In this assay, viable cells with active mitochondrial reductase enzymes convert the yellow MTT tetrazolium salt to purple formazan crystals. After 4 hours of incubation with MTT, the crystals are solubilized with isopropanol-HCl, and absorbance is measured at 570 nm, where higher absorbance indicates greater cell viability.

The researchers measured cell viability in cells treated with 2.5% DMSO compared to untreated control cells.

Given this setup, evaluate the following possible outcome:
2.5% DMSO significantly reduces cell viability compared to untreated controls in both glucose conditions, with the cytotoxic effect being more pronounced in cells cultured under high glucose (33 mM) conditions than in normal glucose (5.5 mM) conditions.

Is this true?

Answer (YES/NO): NO